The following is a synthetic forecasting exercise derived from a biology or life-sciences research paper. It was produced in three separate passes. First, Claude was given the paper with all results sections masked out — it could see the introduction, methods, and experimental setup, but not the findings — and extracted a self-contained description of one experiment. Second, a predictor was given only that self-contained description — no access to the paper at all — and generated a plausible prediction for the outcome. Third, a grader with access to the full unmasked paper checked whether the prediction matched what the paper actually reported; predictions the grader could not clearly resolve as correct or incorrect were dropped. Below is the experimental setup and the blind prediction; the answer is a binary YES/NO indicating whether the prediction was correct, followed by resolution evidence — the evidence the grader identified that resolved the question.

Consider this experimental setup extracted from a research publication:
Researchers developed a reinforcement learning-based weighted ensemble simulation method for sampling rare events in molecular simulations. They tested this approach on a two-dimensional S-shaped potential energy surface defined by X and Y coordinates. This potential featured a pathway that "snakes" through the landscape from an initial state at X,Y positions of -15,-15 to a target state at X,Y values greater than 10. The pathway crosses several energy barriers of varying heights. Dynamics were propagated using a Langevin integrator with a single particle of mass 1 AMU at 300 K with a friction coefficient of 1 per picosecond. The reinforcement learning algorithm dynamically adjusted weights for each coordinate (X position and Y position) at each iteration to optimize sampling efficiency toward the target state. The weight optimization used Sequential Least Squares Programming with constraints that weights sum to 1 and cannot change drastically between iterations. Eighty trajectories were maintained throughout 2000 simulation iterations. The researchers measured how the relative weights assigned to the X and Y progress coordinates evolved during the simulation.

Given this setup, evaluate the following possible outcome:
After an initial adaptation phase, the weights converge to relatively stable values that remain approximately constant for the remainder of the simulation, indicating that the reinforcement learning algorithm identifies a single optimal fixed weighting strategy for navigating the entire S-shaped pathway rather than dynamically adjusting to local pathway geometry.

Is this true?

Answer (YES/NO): NO